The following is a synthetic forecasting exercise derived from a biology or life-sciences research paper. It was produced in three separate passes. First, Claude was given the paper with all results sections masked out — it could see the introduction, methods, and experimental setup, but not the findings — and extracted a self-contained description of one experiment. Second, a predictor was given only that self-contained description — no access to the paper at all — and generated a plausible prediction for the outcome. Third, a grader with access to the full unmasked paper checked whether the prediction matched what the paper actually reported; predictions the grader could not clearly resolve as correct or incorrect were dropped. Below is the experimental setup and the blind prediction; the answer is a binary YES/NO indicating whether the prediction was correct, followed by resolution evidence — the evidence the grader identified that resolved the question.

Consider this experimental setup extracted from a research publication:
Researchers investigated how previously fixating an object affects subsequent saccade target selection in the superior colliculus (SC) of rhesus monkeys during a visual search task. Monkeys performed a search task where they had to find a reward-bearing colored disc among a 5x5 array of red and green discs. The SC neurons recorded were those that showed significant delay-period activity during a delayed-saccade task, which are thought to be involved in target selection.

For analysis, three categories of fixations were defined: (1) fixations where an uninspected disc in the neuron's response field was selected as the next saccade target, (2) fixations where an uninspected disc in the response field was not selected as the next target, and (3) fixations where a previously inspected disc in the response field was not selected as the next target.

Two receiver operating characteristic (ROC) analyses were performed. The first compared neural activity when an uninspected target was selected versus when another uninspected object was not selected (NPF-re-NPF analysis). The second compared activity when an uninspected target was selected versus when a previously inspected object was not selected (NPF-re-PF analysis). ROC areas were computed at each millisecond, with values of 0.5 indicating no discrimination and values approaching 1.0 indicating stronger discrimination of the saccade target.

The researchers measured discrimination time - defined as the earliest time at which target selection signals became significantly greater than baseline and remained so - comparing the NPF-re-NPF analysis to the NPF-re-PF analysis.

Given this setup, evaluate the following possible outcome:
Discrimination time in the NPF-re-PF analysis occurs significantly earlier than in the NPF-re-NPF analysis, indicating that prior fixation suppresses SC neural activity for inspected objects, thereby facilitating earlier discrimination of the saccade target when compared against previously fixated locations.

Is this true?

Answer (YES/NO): YES